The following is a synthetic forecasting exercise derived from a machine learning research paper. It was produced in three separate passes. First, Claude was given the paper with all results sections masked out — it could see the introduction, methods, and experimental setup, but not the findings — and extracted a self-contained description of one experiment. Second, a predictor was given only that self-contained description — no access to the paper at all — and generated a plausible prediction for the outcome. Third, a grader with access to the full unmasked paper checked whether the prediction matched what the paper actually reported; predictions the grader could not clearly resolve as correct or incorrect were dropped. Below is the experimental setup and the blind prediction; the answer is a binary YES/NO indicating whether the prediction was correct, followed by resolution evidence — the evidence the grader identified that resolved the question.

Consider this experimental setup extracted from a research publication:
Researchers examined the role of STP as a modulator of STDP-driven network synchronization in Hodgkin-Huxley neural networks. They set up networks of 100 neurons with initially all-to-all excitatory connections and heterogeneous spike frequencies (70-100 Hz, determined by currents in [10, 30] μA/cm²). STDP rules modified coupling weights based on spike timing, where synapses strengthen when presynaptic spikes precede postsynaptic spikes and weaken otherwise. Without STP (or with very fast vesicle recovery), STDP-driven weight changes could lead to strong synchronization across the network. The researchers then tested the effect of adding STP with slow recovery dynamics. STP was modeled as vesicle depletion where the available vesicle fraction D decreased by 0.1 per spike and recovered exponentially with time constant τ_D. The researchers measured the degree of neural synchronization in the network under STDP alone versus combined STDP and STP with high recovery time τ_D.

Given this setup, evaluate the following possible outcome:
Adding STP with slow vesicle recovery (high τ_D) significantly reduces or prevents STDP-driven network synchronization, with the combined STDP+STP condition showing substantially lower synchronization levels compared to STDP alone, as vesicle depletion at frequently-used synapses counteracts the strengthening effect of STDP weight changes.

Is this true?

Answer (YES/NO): YES